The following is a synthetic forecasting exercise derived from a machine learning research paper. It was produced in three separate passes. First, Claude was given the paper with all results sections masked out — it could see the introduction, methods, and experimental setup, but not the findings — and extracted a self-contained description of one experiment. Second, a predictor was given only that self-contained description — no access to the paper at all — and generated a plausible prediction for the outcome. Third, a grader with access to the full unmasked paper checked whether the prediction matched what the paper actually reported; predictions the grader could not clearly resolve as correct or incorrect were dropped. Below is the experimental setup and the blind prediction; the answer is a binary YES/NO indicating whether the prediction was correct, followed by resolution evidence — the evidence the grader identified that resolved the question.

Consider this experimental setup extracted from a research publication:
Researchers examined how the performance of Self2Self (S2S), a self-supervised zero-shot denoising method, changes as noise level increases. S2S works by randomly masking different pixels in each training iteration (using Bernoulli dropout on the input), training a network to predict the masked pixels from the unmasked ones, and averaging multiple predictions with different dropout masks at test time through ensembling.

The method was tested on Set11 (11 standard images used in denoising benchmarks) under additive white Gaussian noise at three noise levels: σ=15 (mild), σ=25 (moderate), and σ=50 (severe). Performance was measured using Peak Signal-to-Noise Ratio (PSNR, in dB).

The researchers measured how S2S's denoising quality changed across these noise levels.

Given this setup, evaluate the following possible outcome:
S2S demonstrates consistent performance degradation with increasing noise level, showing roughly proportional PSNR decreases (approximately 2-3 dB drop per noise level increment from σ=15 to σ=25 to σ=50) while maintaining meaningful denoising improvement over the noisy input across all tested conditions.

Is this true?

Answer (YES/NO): NO